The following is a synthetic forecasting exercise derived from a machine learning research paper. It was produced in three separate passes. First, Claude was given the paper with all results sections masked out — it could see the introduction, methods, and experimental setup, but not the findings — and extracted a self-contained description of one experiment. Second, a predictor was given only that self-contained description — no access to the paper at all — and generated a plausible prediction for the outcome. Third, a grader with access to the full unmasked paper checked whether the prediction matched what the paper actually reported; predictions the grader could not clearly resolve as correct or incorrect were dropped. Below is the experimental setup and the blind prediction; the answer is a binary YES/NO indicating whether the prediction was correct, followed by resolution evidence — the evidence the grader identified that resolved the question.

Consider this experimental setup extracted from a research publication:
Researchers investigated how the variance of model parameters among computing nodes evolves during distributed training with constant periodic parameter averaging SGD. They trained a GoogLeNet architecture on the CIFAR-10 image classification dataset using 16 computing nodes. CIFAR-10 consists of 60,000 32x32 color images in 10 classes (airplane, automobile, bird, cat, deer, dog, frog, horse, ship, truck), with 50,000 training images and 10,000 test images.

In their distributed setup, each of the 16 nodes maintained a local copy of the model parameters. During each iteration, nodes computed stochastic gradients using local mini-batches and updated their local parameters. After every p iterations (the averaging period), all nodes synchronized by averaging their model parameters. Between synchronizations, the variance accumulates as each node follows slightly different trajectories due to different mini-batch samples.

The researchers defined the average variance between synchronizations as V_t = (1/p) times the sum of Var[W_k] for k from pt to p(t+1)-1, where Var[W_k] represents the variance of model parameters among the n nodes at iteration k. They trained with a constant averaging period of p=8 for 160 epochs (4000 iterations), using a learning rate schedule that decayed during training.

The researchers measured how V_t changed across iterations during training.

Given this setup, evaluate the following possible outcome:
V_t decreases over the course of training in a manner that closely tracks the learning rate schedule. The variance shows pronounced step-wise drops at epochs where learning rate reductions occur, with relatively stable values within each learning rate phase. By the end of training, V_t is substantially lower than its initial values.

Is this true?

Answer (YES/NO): NO